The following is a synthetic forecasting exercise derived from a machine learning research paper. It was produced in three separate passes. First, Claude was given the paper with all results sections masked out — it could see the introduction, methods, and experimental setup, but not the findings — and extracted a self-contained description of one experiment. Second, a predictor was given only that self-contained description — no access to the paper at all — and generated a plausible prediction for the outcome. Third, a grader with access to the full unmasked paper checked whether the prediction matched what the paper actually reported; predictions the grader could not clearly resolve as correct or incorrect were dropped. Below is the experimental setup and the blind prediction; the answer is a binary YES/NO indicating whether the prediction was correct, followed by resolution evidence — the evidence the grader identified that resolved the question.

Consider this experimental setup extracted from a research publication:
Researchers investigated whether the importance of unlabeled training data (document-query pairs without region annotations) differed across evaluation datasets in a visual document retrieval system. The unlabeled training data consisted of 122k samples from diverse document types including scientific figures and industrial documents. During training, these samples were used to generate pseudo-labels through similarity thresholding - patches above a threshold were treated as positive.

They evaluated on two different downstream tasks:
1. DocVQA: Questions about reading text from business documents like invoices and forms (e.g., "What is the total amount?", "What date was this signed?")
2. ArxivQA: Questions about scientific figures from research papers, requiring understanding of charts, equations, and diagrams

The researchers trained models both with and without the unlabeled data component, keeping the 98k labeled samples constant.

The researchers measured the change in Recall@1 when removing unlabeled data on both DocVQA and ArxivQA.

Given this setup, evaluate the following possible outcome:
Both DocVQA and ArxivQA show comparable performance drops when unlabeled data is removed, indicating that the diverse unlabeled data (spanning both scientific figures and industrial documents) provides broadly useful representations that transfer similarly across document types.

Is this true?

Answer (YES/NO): NO